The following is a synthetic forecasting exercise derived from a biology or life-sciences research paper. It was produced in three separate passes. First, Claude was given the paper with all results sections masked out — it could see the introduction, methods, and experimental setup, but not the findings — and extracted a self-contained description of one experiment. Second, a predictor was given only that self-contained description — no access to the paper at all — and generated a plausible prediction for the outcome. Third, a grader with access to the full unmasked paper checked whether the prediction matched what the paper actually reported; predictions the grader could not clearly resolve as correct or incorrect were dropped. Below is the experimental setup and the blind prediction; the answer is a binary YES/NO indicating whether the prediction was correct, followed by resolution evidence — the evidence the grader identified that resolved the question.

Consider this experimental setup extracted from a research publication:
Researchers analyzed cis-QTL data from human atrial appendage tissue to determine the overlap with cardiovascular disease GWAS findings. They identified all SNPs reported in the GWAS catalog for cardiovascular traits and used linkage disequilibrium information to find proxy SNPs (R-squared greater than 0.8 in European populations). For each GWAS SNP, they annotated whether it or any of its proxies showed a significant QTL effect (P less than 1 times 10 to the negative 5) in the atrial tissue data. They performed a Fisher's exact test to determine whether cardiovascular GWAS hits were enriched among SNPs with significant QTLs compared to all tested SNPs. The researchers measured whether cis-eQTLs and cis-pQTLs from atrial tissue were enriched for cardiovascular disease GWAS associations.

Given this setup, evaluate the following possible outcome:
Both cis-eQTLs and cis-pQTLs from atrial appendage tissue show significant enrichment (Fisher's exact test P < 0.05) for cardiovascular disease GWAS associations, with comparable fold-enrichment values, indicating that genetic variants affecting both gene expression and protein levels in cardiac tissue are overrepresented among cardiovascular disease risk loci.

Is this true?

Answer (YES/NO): NO